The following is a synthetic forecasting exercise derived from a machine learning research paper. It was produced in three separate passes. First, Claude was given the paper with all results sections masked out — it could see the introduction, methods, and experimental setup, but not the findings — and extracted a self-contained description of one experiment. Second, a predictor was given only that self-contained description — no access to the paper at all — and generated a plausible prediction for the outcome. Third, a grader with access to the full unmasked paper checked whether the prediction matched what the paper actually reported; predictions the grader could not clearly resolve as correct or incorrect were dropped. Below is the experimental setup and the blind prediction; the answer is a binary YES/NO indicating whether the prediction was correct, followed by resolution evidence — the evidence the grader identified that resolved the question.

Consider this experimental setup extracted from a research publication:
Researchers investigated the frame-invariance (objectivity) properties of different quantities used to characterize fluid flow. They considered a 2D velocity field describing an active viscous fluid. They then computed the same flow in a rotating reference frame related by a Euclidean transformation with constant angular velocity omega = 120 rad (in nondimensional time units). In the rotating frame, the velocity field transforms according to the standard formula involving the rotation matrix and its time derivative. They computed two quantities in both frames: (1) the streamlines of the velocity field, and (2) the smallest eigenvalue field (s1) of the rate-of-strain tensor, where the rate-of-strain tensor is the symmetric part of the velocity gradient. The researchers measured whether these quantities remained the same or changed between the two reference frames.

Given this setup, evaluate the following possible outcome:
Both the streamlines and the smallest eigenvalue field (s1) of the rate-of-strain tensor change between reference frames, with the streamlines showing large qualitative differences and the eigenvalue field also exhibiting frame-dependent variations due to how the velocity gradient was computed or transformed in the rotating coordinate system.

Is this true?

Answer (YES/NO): NO